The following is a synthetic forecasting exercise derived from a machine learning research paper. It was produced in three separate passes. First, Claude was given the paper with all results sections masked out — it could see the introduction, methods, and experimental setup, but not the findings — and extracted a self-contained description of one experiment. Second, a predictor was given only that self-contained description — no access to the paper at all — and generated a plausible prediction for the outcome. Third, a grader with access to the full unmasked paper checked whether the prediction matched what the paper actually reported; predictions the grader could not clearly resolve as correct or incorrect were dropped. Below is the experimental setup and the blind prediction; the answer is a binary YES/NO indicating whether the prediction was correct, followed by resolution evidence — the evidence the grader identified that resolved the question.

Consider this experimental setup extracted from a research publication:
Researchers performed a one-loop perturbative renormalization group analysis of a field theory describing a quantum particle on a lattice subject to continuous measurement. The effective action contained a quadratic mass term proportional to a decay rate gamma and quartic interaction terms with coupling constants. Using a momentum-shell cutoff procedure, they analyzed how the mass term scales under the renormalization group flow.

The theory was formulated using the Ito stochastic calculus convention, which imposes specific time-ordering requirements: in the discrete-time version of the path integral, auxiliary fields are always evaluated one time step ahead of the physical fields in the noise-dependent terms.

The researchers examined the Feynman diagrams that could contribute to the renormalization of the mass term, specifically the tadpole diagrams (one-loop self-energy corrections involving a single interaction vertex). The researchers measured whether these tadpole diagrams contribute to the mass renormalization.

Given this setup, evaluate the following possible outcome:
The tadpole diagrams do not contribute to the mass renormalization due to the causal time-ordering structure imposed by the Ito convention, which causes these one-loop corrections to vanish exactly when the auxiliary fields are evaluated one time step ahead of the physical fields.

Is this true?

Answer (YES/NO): YES